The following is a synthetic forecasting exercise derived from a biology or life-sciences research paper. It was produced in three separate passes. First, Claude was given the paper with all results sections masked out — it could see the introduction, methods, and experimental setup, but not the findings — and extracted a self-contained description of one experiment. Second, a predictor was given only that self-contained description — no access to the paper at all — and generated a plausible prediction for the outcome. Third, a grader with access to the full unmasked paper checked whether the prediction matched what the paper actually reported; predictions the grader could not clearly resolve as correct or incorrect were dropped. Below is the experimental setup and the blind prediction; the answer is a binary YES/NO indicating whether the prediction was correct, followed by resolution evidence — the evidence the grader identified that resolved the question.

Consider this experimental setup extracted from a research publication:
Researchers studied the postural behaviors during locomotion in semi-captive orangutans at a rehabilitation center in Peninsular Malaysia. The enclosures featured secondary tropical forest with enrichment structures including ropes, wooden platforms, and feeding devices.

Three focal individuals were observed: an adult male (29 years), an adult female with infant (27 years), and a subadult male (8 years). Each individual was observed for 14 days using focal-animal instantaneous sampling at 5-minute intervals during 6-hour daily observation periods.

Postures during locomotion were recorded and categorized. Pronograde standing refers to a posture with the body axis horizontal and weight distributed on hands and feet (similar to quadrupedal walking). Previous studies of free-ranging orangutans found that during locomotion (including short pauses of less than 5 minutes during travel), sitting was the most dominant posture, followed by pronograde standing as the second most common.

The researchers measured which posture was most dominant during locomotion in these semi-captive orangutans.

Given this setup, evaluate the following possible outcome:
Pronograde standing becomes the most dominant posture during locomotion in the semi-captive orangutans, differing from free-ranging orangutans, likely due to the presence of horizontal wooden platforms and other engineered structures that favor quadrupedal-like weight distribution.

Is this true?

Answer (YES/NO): YES